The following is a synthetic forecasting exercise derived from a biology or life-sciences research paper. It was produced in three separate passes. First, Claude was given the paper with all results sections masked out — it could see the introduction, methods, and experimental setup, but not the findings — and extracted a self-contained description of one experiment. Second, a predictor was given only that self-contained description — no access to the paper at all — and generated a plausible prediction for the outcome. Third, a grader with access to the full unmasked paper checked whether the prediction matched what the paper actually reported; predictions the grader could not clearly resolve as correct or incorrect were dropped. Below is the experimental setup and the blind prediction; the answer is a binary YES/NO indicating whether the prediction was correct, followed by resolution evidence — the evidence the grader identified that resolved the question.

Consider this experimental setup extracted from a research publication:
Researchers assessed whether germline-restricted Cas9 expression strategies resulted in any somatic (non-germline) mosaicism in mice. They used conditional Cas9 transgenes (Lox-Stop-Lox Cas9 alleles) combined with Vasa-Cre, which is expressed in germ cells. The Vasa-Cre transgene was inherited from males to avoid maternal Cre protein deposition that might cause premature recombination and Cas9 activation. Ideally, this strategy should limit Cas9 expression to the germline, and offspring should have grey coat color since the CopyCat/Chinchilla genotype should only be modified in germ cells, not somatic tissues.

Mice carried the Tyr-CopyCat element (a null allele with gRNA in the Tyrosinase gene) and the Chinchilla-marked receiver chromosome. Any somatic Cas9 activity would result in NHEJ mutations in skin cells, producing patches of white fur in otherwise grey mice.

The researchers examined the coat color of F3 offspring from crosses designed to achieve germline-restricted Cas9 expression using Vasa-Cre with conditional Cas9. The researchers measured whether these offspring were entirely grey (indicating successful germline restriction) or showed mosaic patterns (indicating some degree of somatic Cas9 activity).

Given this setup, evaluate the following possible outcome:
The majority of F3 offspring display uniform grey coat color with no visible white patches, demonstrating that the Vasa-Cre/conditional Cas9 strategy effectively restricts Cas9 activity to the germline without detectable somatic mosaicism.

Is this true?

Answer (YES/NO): NO